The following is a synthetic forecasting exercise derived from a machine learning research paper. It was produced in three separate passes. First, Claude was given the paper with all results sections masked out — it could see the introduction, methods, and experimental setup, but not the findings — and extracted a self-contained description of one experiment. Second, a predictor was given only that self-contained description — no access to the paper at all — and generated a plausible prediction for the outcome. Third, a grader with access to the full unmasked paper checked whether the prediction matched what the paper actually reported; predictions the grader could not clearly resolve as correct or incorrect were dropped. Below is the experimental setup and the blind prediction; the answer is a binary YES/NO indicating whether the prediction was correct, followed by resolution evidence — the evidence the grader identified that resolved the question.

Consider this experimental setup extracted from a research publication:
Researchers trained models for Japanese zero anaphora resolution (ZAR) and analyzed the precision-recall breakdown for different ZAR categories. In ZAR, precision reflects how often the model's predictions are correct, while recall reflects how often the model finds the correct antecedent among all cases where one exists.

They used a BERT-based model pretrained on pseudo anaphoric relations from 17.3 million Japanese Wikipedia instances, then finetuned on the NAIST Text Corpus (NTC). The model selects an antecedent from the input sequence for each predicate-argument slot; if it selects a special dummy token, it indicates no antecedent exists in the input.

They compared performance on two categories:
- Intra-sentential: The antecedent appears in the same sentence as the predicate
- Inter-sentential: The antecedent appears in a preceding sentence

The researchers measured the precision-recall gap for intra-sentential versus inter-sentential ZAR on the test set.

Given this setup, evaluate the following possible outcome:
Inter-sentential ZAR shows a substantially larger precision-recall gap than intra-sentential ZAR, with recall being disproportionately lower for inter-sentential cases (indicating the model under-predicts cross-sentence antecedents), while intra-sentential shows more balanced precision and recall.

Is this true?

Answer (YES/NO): YES